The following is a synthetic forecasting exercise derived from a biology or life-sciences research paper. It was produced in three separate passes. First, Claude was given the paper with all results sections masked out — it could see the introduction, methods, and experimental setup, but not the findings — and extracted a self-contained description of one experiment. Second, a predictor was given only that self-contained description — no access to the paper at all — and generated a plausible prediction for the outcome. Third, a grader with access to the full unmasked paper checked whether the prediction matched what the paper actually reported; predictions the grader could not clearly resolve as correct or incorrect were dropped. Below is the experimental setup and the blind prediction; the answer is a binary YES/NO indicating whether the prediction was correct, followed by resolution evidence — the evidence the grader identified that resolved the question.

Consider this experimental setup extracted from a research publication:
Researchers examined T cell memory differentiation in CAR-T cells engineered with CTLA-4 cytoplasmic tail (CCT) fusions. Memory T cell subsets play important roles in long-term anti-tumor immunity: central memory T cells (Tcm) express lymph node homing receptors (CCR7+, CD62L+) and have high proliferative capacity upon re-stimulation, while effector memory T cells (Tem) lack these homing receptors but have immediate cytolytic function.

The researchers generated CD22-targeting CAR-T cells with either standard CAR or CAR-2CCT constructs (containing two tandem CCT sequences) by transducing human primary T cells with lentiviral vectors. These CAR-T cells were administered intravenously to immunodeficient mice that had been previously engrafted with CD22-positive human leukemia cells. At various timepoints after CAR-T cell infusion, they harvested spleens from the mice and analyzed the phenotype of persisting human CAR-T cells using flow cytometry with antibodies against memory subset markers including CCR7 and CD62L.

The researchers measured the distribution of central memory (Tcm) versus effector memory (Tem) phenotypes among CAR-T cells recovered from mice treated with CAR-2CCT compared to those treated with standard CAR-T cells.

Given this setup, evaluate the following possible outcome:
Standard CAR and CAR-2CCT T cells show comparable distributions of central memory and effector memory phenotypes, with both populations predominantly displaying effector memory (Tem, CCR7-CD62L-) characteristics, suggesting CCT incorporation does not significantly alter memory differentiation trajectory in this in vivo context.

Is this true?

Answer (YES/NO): NO